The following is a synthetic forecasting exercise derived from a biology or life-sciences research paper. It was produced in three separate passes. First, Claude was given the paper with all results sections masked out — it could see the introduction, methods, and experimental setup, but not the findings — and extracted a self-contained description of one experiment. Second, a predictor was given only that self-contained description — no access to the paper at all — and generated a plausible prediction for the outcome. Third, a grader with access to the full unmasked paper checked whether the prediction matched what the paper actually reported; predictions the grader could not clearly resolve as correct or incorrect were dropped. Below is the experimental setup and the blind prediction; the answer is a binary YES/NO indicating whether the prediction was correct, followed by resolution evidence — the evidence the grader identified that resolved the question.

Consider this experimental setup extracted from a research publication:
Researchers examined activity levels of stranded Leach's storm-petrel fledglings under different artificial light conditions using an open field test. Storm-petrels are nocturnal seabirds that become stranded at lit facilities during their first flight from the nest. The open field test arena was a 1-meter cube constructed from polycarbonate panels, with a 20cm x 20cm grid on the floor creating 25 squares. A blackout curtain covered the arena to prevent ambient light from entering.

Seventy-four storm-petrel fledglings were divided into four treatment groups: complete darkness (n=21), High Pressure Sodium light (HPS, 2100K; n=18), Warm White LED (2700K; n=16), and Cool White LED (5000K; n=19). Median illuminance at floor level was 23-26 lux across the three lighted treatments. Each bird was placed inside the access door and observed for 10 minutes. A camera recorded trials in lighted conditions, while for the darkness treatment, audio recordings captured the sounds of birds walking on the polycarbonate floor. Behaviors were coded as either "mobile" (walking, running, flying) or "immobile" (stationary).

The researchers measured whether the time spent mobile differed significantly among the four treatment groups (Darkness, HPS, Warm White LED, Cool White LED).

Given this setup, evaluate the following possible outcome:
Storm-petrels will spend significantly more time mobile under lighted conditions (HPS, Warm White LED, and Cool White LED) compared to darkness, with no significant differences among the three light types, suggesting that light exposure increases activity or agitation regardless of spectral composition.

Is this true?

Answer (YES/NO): NO